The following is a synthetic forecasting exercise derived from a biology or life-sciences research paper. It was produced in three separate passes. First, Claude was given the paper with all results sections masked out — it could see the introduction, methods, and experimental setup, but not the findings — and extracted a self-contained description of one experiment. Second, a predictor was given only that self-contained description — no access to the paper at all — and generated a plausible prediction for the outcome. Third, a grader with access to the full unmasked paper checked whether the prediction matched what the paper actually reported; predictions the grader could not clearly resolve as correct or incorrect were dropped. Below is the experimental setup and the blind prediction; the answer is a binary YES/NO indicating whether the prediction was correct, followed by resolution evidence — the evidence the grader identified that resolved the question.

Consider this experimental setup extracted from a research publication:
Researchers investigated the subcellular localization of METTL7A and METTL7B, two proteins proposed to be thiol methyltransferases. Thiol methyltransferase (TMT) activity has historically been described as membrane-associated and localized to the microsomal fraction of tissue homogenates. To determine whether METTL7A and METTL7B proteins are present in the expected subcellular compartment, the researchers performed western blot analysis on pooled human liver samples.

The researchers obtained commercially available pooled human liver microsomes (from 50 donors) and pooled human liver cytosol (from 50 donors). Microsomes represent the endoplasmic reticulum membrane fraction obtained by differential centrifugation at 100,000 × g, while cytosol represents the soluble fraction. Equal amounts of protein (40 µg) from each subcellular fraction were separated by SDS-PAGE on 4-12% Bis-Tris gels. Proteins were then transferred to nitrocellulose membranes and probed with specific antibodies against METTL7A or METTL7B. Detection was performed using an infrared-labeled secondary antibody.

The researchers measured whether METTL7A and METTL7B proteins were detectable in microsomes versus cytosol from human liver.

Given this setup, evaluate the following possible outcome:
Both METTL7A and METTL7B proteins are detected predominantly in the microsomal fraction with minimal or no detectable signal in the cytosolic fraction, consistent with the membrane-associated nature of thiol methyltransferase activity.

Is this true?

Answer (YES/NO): YES